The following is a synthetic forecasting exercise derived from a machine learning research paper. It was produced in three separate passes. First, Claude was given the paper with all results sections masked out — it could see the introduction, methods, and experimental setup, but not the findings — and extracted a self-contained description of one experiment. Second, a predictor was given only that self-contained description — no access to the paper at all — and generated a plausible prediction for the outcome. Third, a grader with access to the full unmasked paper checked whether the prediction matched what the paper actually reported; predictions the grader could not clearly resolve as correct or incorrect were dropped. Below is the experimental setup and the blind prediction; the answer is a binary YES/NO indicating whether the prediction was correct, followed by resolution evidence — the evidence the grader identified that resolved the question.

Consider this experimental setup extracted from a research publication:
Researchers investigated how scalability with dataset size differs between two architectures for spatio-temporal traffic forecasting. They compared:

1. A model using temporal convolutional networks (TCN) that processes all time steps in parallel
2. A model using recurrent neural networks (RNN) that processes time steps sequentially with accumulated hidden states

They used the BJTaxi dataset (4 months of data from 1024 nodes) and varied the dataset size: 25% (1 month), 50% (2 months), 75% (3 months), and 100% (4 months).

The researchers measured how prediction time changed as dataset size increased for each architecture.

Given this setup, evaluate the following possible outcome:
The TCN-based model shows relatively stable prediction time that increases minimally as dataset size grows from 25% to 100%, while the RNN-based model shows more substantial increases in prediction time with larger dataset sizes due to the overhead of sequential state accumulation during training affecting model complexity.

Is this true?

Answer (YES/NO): YES